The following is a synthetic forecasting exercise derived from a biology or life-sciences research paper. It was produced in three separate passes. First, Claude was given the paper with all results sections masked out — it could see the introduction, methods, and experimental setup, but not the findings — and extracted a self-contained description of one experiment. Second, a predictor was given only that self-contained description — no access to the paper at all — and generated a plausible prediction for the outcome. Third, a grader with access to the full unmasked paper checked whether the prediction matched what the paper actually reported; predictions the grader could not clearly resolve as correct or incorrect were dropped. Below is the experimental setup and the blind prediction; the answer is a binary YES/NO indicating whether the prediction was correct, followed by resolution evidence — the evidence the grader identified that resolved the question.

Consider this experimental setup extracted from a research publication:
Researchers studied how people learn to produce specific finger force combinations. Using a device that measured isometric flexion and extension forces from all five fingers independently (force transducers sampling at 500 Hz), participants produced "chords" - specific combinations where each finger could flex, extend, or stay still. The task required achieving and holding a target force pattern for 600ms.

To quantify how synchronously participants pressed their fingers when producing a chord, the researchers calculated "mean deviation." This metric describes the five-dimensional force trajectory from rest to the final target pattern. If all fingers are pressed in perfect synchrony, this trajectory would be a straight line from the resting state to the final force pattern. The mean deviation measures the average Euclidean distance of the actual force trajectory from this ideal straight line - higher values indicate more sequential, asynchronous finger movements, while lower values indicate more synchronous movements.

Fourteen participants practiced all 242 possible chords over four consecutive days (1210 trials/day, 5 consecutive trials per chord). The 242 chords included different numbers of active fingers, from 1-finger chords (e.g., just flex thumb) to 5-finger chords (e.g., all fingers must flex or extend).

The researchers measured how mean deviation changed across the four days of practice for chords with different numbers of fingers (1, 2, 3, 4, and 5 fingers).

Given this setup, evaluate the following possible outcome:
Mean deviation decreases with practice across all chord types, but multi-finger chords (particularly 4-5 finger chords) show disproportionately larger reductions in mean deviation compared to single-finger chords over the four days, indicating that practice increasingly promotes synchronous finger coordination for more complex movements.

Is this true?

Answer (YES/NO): NO